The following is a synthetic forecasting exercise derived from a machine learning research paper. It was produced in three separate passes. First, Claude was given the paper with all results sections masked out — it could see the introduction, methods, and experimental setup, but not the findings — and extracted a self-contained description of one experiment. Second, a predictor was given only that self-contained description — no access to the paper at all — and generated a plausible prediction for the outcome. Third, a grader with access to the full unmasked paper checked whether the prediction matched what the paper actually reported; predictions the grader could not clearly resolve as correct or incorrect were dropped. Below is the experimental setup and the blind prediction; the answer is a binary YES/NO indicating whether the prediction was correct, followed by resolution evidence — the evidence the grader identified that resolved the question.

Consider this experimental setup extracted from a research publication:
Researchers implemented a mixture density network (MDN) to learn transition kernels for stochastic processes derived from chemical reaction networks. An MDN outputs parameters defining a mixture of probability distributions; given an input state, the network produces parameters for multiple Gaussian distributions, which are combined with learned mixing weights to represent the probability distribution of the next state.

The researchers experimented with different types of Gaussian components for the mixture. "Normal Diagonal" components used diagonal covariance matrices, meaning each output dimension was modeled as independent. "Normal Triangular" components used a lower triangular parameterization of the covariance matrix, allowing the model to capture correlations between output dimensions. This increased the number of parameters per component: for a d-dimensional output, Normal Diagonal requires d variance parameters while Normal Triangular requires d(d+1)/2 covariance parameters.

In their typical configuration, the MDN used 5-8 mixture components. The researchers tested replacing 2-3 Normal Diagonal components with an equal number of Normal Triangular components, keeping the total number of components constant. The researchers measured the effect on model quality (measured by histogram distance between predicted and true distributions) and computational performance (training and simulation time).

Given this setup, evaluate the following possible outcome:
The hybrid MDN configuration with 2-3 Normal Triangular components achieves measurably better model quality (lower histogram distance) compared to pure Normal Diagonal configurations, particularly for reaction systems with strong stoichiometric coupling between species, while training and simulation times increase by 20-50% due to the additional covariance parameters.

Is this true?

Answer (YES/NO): NO